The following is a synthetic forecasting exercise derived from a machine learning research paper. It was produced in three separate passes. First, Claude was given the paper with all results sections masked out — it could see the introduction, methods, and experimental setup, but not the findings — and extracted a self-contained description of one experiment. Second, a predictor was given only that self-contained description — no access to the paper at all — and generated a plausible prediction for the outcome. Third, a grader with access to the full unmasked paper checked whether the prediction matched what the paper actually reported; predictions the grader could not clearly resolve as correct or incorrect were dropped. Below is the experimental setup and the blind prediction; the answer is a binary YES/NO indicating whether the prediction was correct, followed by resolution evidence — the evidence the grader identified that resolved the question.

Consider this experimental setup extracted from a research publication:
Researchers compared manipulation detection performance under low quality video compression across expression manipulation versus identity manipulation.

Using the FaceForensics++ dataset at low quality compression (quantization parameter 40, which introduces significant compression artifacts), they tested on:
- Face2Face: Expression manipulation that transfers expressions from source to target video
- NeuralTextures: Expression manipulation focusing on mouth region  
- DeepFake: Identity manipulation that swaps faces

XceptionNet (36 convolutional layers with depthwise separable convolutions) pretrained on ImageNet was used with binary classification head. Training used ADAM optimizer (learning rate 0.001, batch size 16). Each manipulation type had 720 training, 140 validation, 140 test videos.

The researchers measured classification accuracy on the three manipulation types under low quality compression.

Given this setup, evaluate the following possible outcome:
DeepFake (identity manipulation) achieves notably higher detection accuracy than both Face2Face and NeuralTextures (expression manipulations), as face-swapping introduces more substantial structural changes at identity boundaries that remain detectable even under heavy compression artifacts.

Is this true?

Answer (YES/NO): YES